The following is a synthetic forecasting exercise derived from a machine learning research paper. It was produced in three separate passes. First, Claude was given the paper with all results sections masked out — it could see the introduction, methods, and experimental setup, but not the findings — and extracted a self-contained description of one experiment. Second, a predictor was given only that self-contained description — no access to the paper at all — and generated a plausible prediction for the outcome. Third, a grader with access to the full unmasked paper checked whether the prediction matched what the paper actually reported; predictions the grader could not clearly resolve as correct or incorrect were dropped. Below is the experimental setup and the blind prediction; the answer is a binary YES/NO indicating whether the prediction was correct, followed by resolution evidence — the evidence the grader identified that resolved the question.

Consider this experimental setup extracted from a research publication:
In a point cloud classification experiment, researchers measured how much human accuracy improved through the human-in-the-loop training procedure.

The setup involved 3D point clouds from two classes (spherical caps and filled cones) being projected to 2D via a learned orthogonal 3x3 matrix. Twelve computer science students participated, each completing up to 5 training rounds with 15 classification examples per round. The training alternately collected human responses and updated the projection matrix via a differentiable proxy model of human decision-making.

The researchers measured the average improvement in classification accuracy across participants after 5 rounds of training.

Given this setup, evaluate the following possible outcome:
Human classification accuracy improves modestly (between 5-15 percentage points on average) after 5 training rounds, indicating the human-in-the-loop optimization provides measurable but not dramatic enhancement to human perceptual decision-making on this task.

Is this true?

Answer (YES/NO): NO